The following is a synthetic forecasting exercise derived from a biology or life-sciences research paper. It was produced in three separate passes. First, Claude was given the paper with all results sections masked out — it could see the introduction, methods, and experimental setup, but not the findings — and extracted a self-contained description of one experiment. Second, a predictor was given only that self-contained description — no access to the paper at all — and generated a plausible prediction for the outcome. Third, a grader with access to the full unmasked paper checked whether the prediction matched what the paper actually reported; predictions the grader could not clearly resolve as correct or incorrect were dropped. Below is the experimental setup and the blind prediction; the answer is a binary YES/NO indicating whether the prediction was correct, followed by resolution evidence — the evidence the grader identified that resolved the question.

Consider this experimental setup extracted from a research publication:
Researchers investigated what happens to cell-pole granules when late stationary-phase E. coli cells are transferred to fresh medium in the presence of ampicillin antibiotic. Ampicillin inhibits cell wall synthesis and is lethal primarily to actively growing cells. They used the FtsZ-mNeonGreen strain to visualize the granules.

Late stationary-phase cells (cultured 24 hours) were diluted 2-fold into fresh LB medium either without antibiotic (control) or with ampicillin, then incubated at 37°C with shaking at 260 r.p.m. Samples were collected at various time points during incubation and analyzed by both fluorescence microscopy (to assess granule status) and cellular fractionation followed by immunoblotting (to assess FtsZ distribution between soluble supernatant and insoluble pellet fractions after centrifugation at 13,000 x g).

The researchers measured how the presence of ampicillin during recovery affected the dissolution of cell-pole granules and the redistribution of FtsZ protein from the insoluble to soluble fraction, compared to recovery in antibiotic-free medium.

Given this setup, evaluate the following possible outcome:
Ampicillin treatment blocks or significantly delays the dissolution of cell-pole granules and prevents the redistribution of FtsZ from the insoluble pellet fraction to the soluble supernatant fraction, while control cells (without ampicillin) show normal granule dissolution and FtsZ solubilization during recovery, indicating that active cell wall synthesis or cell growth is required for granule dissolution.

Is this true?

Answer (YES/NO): NO